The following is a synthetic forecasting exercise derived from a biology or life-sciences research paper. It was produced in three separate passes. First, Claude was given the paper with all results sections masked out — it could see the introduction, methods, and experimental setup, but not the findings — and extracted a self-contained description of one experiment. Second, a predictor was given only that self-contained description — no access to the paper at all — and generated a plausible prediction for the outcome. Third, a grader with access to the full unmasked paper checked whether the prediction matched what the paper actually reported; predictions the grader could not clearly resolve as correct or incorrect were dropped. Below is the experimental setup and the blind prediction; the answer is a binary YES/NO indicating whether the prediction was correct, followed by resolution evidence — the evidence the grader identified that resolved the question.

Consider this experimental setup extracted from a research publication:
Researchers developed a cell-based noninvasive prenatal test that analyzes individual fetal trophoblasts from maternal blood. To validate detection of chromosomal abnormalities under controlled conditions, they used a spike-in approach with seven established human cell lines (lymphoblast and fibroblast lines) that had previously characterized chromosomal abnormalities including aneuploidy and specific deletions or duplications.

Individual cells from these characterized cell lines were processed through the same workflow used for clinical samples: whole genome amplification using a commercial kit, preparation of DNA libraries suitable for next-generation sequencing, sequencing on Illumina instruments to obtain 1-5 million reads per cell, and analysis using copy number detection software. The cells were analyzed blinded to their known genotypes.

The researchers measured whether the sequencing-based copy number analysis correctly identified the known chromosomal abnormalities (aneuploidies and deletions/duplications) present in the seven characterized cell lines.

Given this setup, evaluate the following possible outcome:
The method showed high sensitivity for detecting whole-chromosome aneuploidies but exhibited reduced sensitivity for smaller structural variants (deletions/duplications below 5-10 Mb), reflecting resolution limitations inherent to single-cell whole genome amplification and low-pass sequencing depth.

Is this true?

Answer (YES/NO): NO